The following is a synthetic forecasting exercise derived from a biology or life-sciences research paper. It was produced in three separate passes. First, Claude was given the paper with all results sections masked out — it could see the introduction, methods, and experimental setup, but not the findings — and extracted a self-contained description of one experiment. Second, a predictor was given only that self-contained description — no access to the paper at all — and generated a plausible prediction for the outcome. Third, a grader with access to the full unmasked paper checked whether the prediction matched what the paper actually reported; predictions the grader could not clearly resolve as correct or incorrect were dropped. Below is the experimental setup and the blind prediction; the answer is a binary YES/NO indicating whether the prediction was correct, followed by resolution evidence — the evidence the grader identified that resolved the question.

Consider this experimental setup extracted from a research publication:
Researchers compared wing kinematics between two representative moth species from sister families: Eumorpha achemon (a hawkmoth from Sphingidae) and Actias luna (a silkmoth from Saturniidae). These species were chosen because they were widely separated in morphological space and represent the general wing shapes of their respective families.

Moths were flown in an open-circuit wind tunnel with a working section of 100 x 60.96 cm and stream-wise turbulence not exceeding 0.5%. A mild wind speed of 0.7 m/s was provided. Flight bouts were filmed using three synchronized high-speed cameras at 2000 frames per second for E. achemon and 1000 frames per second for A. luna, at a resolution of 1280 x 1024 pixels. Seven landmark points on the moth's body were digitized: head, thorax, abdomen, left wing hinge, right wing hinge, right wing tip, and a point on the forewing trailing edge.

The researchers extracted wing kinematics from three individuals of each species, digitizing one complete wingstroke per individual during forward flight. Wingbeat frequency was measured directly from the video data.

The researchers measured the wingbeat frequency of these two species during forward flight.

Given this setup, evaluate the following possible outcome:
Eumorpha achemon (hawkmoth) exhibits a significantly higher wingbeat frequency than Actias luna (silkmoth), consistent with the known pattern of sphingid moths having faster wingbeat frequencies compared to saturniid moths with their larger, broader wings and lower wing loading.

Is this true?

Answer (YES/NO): YES